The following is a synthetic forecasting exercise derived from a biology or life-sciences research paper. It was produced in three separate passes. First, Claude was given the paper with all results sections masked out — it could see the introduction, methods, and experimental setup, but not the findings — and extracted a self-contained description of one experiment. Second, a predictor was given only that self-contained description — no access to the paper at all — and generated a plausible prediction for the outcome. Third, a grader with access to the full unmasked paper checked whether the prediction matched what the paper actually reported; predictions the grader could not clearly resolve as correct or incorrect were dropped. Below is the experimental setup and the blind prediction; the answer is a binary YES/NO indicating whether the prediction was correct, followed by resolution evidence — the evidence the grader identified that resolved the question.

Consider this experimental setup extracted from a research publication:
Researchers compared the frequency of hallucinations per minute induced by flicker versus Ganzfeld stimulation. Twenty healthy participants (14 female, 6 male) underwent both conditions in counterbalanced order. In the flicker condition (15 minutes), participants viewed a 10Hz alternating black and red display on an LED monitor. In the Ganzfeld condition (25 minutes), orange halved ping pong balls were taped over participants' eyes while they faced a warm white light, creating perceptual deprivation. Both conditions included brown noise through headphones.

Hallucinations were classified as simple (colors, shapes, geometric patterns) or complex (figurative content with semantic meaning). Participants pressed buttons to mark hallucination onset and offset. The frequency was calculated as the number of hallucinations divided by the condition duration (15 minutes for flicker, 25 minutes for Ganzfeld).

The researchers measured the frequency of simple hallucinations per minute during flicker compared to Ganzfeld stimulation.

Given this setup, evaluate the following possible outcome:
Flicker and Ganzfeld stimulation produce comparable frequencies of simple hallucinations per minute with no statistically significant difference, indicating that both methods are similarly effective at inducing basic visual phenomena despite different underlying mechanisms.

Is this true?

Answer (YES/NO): NO